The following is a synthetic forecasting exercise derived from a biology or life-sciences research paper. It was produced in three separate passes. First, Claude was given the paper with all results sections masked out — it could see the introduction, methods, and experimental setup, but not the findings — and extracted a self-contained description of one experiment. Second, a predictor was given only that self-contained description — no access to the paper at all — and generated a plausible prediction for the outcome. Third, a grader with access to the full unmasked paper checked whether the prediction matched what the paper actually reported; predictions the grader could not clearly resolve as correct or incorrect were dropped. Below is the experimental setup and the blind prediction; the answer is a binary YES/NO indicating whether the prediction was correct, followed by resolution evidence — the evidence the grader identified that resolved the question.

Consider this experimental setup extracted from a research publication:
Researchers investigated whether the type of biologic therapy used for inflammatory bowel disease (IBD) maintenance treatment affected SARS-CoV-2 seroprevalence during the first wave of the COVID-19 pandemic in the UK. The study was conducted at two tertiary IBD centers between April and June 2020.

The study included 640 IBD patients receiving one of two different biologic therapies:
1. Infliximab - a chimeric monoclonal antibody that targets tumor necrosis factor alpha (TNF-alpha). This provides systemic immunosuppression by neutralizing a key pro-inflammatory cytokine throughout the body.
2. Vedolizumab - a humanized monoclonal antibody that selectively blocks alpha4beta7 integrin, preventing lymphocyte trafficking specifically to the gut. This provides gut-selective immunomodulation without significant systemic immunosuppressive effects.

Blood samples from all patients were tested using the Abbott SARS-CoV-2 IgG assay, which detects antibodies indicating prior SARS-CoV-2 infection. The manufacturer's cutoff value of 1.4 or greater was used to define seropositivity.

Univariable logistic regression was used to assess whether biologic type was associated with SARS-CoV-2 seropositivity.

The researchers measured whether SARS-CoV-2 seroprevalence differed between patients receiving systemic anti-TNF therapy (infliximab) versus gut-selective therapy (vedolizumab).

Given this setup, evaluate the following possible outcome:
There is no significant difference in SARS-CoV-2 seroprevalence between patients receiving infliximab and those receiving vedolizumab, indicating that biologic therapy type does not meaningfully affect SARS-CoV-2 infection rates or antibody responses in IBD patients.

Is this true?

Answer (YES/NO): YES